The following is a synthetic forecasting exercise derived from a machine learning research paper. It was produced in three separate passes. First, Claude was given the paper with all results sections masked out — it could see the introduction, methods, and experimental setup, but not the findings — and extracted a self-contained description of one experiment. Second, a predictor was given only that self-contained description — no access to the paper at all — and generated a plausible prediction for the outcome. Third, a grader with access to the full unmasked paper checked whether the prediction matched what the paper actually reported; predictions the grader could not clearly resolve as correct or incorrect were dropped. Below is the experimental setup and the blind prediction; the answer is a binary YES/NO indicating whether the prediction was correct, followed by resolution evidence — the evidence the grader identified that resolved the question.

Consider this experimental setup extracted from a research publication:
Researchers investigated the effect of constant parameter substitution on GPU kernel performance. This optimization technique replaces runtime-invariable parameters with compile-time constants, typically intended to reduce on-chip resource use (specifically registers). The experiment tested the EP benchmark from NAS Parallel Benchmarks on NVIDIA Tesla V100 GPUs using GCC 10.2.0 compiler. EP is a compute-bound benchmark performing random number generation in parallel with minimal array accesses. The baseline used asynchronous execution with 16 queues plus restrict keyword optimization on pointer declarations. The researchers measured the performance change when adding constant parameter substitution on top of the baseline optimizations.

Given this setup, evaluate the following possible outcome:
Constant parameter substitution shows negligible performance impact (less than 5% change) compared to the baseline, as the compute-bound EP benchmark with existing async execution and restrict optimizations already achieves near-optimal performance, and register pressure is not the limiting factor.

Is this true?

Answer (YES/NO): NO